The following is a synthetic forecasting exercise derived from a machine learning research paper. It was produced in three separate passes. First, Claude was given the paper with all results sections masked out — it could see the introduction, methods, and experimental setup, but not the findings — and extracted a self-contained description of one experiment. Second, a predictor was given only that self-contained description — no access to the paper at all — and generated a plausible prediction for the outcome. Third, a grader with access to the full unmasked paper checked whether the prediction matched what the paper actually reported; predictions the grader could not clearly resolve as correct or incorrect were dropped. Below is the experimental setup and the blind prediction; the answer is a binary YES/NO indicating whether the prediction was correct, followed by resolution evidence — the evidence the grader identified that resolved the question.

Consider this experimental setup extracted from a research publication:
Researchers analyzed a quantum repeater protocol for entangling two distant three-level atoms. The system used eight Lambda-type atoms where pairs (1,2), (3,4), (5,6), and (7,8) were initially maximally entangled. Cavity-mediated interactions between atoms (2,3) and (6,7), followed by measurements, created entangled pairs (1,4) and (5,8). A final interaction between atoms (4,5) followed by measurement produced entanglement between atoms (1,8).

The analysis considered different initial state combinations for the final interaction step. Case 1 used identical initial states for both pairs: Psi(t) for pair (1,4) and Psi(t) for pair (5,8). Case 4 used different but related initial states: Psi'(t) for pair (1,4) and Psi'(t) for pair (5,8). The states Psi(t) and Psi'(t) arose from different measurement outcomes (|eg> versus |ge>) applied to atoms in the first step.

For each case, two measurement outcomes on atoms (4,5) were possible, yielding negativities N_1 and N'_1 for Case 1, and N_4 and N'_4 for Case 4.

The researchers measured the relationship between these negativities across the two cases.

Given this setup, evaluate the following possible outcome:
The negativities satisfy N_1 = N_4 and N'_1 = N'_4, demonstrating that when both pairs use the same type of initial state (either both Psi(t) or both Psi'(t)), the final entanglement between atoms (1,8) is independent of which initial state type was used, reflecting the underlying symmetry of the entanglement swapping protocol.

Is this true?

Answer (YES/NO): NO